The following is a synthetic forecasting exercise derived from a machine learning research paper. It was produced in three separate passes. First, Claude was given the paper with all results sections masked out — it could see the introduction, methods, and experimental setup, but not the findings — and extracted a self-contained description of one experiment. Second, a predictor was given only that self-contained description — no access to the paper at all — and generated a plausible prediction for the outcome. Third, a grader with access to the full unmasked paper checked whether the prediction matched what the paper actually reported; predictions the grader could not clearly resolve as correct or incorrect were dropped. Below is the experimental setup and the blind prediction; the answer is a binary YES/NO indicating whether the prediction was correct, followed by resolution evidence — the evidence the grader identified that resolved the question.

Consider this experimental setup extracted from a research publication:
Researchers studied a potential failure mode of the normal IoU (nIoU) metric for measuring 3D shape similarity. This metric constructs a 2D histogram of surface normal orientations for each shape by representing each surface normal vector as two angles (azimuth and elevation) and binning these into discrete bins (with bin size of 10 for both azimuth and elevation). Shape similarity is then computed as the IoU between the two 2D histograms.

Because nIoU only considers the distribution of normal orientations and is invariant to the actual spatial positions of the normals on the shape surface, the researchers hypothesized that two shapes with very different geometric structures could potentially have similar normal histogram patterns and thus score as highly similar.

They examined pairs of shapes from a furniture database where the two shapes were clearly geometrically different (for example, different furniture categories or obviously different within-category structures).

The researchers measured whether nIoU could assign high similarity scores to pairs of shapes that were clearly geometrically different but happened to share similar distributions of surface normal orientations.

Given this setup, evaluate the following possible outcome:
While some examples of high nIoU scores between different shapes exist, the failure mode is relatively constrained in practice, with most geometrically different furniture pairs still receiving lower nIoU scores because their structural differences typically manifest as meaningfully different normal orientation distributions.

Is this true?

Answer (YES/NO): NO